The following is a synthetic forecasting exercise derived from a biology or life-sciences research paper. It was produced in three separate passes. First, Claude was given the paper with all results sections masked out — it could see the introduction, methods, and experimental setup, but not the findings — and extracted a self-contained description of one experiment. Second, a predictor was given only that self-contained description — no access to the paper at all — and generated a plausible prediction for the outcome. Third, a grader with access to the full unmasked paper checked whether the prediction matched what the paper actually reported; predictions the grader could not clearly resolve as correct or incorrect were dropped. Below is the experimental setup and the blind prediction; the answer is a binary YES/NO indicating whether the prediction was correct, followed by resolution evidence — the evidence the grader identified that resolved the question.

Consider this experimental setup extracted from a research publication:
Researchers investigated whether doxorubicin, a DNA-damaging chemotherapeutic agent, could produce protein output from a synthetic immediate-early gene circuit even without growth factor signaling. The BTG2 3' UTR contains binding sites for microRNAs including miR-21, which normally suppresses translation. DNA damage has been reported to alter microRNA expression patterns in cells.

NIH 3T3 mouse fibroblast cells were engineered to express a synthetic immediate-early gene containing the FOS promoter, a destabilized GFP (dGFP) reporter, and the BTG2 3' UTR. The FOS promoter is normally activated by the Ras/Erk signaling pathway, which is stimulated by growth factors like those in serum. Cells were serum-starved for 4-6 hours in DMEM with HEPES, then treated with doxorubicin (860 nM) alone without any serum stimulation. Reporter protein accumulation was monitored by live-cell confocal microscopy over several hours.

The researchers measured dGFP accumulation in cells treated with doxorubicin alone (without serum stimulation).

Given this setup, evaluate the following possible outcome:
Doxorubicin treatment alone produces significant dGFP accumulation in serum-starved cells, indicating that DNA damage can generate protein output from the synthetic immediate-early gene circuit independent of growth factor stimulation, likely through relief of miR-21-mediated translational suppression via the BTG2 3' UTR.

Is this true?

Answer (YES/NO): NO